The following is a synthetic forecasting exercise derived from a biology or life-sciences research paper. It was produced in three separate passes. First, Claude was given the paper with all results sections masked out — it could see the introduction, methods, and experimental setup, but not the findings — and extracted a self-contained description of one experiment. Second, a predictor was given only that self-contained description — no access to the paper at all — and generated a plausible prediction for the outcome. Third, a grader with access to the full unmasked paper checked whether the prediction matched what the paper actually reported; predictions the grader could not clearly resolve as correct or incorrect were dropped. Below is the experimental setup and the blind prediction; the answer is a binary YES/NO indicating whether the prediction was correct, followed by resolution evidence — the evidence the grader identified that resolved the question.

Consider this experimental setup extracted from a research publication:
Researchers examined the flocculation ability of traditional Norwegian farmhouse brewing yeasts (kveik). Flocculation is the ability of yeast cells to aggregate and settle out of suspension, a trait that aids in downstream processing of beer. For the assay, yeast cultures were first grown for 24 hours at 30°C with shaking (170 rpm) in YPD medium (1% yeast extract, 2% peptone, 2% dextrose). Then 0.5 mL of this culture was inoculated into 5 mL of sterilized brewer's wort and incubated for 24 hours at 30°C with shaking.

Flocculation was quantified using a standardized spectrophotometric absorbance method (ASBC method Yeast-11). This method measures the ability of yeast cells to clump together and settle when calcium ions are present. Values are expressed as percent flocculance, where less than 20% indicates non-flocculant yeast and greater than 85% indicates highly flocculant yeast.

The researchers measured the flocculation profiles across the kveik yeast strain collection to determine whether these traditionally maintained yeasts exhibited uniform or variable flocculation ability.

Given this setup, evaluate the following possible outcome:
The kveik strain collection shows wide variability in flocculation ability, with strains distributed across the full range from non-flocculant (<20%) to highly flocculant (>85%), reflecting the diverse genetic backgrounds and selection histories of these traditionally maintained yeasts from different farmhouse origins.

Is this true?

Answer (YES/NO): NO